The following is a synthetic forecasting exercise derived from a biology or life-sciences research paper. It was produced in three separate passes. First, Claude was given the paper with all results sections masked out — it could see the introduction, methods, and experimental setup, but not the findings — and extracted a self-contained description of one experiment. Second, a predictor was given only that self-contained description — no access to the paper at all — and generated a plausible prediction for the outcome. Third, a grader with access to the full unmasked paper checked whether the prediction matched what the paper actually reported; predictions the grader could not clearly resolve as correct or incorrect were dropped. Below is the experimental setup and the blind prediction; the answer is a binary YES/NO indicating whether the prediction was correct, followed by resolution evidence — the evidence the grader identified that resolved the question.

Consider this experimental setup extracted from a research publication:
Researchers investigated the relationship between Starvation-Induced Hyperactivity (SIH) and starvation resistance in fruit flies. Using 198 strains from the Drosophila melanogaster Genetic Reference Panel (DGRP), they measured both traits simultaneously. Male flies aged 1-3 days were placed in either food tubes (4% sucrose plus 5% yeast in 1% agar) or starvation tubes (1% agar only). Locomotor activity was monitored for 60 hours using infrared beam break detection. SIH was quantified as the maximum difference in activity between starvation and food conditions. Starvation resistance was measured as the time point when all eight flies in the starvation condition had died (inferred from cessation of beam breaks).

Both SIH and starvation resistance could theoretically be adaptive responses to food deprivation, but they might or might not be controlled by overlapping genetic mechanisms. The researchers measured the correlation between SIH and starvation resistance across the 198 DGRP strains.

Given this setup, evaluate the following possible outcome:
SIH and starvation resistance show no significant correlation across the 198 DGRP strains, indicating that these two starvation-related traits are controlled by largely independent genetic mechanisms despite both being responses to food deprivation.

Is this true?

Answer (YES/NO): NO